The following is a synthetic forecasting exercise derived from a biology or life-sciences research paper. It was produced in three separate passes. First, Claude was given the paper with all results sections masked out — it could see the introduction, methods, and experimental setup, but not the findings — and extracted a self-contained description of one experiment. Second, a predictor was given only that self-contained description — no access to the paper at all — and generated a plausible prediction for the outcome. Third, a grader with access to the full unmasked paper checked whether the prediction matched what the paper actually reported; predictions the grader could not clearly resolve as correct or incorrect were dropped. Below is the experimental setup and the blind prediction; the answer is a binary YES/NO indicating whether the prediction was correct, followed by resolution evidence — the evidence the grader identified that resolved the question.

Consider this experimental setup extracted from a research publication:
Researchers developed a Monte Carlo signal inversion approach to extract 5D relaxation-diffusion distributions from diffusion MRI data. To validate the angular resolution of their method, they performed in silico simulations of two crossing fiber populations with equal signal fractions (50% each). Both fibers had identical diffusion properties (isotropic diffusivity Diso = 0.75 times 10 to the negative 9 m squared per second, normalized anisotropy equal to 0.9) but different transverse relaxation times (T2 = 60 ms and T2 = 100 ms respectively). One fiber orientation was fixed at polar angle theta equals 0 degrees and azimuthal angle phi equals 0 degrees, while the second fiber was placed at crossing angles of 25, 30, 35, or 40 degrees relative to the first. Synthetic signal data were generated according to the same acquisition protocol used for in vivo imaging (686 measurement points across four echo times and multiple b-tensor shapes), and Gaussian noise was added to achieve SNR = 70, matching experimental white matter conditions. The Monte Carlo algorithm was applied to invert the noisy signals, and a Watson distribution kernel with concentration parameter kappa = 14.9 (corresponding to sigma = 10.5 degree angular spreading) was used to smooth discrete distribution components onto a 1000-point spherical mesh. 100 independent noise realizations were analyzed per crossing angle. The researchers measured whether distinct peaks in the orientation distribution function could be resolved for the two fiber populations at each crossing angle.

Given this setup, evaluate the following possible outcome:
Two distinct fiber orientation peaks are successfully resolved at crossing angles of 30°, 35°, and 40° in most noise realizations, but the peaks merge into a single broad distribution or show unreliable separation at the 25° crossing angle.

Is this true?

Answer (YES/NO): YES